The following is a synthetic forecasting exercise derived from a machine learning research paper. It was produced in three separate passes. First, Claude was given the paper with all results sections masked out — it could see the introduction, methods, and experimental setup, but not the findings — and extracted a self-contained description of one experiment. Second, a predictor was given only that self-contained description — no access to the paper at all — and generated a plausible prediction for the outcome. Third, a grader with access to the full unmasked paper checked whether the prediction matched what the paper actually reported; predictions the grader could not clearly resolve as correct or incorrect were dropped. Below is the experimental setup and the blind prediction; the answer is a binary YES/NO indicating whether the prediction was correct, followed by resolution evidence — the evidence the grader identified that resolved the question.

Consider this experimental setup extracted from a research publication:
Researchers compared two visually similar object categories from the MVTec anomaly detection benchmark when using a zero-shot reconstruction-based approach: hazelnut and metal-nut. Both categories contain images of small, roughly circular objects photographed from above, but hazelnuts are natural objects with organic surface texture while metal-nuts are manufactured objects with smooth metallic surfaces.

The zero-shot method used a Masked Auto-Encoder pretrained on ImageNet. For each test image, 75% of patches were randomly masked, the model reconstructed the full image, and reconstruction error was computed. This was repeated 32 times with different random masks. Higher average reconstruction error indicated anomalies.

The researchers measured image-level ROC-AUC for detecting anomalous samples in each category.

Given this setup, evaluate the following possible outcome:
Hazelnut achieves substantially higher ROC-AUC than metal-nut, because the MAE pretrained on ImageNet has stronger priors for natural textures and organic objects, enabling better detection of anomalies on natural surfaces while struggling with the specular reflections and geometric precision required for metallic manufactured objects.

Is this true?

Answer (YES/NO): YES